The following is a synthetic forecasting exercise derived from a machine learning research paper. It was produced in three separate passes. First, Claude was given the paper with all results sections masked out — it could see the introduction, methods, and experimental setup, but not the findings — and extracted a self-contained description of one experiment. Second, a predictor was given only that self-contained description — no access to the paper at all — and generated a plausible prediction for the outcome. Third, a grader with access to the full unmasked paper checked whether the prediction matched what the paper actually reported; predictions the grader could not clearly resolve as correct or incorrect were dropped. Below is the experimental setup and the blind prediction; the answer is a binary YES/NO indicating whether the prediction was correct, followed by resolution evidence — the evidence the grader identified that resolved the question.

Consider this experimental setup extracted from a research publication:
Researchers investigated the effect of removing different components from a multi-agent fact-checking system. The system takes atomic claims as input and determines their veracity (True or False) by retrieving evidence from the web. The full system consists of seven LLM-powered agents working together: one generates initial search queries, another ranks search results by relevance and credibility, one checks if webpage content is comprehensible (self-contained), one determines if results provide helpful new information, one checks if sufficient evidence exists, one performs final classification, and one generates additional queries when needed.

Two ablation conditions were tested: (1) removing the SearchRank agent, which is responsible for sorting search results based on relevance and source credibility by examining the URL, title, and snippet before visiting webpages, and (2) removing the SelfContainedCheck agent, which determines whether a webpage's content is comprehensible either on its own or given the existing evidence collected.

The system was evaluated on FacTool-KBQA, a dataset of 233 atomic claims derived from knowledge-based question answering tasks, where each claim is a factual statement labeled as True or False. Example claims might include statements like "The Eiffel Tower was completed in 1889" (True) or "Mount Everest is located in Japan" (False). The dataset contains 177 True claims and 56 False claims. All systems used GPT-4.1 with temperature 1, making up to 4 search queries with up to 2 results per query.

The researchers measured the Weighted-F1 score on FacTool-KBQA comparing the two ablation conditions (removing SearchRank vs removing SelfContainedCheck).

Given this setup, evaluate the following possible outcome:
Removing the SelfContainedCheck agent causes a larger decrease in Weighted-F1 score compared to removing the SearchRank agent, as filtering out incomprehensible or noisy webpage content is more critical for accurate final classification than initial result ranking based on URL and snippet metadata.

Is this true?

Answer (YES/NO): NO